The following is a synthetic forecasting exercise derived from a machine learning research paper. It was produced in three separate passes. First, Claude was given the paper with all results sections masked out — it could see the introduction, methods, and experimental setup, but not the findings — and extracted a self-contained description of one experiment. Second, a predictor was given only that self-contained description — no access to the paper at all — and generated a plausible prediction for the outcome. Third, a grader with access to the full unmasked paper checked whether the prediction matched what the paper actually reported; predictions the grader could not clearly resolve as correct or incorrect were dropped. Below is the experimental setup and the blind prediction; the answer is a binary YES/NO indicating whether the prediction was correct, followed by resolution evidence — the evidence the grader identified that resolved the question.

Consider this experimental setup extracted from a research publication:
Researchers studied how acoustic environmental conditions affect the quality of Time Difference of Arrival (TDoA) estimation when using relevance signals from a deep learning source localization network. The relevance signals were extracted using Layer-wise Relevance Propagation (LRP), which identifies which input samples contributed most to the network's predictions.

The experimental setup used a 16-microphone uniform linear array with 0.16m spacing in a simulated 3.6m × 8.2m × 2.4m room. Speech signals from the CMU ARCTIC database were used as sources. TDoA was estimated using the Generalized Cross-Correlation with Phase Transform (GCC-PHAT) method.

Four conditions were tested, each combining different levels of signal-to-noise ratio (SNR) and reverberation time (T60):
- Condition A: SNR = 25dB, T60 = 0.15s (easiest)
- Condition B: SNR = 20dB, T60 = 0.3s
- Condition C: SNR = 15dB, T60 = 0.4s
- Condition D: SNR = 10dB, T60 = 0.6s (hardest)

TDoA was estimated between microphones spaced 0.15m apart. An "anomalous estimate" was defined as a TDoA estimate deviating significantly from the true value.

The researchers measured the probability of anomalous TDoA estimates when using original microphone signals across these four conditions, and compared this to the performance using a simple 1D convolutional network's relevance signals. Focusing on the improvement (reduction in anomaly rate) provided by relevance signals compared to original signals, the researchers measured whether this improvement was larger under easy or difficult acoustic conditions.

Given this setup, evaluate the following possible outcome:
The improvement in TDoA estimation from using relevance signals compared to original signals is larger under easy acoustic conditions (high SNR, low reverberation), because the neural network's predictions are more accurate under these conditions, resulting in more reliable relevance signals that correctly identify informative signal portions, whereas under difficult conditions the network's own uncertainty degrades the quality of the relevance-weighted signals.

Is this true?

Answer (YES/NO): NO